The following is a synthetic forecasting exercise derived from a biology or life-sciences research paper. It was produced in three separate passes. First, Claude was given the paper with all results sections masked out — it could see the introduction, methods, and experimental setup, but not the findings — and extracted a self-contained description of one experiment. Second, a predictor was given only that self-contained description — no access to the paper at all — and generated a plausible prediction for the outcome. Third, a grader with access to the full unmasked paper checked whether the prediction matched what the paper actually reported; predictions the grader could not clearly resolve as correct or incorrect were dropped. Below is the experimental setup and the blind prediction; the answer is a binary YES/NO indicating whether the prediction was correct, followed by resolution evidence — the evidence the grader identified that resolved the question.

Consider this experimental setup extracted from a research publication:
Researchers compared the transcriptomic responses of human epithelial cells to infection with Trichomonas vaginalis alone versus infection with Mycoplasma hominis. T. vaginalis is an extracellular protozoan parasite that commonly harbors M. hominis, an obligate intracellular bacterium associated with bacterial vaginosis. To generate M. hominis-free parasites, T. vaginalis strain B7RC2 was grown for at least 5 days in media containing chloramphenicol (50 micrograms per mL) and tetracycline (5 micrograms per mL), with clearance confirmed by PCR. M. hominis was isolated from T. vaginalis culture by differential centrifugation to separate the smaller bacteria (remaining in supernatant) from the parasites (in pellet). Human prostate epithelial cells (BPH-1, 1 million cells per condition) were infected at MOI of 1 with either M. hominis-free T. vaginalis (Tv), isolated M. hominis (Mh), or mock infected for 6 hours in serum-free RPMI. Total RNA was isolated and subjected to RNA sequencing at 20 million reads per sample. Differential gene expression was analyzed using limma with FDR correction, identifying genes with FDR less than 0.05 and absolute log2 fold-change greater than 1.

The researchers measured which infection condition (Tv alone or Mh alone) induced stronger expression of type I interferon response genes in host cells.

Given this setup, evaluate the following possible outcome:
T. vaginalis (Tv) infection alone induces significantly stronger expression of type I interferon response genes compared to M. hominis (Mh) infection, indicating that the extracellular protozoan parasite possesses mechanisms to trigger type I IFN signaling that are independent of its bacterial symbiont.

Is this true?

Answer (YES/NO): NO